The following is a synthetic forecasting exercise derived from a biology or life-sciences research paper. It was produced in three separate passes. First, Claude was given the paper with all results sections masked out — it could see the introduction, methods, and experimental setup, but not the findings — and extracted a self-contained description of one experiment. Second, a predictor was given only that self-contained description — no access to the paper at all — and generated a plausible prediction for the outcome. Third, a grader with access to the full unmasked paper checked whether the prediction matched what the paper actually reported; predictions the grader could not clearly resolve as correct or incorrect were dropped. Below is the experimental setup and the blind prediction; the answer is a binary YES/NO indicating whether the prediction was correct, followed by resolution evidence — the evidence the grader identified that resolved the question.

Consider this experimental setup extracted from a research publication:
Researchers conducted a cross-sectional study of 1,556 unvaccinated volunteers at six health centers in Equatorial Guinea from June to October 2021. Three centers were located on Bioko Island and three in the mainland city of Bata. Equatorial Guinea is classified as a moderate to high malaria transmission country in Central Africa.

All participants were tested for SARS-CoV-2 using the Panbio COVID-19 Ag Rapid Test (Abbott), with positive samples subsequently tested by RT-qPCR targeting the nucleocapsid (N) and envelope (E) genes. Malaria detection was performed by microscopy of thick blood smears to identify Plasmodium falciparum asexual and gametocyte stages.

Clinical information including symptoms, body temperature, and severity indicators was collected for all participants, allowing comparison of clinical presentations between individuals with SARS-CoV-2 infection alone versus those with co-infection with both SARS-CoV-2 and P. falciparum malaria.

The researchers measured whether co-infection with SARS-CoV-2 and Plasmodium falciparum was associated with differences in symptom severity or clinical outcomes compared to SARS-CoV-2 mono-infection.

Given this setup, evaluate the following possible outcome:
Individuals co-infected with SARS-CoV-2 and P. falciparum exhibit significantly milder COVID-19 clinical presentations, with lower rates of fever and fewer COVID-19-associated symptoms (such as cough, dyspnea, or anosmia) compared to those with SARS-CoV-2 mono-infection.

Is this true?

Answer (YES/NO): NO